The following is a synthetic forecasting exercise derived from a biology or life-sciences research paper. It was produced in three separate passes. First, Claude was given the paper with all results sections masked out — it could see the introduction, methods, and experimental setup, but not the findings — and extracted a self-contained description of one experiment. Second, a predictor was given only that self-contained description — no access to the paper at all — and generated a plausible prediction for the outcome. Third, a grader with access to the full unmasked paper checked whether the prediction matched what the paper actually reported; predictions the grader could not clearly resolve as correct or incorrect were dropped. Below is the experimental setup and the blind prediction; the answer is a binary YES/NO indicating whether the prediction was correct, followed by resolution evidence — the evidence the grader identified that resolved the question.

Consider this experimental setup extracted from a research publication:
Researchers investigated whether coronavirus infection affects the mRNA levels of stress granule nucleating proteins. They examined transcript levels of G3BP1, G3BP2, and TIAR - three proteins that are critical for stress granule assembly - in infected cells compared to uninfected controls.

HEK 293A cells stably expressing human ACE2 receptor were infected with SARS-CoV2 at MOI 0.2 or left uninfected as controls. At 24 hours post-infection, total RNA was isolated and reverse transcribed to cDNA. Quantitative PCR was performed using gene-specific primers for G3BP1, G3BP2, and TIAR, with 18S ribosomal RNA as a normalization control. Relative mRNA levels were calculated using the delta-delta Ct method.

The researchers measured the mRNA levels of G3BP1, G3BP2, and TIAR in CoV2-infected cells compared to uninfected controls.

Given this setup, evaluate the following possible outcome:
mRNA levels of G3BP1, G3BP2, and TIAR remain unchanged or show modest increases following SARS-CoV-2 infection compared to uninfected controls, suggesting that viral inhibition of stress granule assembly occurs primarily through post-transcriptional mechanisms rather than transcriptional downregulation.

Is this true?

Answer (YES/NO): NO